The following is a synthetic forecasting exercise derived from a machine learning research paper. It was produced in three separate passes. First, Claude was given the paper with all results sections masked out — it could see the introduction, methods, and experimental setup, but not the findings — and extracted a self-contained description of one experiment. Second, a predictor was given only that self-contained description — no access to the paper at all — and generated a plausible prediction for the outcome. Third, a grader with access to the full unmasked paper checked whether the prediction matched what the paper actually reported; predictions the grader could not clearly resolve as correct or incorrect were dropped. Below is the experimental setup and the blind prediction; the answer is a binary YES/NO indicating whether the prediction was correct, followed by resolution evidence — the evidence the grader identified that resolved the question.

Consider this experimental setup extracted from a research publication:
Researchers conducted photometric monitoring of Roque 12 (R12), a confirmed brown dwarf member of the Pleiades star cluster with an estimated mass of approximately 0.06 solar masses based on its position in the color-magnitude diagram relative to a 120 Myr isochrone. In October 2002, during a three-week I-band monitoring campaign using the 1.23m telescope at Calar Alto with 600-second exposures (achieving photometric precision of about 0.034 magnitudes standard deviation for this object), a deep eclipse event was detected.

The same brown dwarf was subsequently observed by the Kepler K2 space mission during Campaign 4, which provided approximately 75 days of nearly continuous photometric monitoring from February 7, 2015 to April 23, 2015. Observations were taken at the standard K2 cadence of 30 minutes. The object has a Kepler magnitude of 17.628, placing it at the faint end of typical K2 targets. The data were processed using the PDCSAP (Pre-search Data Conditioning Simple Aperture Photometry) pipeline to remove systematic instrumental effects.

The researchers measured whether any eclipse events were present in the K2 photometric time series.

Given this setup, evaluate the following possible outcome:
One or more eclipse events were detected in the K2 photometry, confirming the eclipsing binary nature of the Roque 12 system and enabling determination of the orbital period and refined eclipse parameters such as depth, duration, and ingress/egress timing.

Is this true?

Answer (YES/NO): NO